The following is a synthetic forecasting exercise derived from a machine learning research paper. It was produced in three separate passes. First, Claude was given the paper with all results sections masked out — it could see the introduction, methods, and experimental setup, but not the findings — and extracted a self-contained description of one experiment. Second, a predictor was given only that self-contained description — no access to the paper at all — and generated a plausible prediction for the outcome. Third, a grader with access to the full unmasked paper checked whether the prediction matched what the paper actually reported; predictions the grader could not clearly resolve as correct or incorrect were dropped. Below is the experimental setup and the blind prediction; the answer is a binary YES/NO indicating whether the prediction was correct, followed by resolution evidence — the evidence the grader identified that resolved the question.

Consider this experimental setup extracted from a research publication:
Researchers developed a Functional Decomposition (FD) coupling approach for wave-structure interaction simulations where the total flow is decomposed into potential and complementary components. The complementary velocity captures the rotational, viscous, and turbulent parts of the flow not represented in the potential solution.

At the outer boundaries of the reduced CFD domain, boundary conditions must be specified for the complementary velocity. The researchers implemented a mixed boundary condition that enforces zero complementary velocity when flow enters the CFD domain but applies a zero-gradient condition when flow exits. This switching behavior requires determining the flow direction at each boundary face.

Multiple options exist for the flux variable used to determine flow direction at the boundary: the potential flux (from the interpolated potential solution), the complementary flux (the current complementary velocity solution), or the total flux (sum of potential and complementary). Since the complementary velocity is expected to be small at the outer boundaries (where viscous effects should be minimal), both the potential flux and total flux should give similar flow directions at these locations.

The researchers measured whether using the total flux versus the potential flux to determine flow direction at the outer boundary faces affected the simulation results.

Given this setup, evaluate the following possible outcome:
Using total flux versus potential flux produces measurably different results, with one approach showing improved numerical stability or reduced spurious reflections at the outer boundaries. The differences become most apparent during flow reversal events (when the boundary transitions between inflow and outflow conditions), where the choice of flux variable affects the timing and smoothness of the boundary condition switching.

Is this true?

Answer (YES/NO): NO